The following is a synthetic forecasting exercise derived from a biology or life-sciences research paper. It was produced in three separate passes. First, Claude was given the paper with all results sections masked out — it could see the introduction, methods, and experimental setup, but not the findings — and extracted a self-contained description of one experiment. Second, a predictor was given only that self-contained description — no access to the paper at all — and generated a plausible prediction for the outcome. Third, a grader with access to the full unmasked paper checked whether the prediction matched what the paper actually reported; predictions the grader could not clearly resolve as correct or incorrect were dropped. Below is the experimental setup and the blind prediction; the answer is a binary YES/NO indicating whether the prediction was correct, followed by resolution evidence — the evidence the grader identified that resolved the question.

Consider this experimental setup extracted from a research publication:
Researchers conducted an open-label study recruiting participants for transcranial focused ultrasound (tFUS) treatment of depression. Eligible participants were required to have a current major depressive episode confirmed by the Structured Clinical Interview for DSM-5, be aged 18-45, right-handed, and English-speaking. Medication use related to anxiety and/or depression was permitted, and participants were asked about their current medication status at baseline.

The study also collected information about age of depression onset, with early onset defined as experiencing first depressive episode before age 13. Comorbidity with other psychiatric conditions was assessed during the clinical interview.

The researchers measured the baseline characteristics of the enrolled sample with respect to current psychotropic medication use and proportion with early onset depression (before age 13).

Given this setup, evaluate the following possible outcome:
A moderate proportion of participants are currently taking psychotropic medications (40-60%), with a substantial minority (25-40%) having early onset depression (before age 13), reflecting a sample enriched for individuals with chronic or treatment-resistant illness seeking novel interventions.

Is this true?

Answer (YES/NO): NO